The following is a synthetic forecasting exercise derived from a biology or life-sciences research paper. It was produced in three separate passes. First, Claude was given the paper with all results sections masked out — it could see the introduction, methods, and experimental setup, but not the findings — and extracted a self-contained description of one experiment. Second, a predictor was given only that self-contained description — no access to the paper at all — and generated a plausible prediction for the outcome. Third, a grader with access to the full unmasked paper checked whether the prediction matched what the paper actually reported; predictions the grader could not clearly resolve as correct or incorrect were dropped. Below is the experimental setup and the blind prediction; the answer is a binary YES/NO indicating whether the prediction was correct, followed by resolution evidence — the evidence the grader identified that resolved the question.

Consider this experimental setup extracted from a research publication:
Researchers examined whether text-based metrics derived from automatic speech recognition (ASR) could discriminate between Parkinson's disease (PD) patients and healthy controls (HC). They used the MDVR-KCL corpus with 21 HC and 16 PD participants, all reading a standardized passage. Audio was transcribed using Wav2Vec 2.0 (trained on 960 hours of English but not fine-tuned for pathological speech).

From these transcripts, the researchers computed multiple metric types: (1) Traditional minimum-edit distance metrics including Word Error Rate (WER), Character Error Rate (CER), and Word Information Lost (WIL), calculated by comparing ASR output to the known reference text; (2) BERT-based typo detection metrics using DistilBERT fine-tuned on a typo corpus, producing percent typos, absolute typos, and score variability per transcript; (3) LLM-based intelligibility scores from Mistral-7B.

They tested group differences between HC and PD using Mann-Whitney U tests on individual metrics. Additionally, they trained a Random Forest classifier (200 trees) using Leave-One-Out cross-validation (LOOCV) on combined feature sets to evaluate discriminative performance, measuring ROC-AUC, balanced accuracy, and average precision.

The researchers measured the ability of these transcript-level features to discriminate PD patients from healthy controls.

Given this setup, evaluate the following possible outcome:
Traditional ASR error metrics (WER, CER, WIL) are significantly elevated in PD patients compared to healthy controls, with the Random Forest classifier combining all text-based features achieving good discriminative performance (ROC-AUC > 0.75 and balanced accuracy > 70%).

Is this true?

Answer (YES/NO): NO